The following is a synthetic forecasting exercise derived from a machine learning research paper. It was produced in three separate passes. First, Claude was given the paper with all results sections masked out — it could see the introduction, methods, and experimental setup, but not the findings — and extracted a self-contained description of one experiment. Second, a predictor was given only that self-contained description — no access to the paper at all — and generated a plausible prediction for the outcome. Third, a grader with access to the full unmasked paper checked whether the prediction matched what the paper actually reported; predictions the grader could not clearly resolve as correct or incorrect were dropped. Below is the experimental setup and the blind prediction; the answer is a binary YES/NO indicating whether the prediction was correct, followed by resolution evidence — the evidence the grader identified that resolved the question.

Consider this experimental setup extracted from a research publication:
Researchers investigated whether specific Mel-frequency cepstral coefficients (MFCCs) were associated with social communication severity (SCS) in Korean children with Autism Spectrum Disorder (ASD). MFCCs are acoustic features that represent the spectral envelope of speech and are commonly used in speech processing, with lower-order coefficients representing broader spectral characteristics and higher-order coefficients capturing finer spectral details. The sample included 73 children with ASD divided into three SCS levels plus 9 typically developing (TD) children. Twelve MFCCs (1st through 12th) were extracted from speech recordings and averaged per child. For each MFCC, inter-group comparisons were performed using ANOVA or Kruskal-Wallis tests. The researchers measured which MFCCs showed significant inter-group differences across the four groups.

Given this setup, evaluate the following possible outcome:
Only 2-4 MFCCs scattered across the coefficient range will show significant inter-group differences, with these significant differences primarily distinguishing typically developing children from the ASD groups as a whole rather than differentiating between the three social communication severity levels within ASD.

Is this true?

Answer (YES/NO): NO